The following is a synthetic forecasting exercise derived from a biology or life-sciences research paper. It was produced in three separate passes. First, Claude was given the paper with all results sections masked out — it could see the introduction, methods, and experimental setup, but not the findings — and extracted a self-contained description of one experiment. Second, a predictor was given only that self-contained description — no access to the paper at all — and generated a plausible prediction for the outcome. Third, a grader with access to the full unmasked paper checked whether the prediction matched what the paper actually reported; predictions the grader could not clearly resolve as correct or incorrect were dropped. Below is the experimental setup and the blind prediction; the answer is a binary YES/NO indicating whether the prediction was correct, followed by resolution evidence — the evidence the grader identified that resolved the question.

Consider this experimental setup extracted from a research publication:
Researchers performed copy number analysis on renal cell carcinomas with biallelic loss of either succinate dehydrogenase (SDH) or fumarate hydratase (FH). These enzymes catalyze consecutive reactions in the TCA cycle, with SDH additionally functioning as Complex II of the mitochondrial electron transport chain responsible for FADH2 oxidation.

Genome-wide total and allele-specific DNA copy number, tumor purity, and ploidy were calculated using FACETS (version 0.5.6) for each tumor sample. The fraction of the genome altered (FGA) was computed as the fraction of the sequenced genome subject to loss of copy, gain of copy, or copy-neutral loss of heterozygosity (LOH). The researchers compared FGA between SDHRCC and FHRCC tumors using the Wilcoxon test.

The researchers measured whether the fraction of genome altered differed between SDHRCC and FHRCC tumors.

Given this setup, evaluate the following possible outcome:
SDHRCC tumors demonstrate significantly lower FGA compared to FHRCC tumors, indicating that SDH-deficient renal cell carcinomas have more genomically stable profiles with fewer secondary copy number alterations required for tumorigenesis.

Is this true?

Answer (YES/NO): YES